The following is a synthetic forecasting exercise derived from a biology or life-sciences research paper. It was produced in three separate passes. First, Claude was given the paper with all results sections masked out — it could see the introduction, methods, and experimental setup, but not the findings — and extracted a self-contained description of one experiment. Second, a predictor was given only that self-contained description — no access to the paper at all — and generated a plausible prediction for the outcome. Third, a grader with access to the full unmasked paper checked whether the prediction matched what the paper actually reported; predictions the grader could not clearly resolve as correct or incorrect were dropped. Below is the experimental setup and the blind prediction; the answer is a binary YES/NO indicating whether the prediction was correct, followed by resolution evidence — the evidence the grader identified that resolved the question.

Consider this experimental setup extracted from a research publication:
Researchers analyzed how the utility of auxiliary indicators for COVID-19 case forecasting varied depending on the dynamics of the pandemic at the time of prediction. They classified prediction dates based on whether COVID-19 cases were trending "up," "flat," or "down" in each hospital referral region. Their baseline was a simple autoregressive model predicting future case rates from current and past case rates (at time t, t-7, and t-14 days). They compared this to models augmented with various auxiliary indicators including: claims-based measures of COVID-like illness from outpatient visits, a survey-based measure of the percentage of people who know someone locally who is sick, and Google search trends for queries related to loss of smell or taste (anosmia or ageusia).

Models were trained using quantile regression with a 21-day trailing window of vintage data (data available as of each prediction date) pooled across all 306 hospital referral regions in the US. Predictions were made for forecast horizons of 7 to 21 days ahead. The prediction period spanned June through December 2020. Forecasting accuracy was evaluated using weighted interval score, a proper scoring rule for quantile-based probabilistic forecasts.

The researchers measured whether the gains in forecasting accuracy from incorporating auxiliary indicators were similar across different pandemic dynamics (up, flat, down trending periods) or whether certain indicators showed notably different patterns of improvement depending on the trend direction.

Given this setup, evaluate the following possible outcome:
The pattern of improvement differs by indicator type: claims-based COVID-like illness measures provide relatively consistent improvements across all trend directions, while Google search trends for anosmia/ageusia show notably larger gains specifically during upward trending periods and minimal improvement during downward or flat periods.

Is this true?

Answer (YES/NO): NO